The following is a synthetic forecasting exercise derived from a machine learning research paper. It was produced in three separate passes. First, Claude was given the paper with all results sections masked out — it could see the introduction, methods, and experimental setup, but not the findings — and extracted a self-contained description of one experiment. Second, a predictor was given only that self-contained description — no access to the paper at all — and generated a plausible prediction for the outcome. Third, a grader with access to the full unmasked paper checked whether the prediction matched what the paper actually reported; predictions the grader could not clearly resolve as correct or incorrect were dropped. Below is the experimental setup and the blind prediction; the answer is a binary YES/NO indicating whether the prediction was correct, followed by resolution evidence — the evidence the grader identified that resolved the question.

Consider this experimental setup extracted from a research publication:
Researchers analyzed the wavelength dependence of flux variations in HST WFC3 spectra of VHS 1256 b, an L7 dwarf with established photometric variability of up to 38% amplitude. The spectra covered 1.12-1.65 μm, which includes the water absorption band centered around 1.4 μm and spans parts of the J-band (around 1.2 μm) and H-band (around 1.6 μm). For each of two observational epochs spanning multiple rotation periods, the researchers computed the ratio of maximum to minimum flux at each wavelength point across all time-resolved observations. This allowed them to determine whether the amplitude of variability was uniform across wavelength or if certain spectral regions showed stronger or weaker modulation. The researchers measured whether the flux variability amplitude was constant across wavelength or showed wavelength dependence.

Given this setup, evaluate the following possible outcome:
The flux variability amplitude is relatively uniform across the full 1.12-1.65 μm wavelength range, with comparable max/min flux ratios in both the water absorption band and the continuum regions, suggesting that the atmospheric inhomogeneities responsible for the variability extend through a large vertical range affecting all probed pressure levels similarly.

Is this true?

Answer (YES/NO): NO